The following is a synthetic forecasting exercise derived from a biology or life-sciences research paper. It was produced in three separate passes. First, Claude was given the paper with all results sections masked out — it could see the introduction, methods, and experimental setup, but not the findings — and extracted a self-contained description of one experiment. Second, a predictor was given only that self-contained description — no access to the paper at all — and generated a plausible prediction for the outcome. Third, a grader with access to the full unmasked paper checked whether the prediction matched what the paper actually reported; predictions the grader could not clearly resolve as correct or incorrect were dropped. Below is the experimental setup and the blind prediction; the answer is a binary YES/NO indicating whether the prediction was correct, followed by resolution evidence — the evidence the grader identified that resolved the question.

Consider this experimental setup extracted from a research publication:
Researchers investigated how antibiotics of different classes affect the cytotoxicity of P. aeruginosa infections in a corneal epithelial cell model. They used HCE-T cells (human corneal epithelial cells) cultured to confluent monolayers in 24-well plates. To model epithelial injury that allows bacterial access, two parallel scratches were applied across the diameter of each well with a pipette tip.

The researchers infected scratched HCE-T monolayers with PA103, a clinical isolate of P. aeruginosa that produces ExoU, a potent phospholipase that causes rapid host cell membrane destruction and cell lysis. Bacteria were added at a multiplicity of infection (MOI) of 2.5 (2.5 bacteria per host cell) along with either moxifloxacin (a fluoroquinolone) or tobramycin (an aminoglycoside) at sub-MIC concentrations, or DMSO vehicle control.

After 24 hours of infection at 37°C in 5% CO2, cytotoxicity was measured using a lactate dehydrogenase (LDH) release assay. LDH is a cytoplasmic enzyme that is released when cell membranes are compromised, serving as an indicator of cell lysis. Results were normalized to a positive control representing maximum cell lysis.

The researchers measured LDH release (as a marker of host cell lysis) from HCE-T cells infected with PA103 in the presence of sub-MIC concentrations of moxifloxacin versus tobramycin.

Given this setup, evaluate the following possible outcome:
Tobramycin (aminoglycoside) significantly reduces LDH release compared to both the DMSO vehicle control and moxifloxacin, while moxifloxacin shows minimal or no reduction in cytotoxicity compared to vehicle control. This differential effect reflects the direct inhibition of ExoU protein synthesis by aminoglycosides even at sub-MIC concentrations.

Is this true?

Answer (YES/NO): YES